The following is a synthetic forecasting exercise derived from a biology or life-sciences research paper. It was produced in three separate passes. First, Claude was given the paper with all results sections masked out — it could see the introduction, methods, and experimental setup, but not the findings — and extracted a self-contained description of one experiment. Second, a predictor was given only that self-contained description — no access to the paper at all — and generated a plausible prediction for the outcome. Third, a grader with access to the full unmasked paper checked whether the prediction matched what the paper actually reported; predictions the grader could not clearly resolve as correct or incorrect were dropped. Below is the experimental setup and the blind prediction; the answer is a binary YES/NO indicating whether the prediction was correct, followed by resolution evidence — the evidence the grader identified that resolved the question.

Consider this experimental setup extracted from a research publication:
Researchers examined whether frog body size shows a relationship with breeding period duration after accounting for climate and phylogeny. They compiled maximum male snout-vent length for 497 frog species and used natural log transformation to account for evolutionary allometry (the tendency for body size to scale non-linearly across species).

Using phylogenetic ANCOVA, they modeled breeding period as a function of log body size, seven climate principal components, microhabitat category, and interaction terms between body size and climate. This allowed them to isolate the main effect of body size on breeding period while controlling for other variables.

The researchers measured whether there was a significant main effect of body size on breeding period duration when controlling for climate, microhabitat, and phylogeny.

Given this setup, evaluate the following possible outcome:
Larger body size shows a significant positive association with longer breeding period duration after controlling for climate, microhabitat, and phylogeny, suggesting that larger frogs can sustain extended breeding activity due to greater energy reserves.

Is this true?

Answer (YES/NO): NO